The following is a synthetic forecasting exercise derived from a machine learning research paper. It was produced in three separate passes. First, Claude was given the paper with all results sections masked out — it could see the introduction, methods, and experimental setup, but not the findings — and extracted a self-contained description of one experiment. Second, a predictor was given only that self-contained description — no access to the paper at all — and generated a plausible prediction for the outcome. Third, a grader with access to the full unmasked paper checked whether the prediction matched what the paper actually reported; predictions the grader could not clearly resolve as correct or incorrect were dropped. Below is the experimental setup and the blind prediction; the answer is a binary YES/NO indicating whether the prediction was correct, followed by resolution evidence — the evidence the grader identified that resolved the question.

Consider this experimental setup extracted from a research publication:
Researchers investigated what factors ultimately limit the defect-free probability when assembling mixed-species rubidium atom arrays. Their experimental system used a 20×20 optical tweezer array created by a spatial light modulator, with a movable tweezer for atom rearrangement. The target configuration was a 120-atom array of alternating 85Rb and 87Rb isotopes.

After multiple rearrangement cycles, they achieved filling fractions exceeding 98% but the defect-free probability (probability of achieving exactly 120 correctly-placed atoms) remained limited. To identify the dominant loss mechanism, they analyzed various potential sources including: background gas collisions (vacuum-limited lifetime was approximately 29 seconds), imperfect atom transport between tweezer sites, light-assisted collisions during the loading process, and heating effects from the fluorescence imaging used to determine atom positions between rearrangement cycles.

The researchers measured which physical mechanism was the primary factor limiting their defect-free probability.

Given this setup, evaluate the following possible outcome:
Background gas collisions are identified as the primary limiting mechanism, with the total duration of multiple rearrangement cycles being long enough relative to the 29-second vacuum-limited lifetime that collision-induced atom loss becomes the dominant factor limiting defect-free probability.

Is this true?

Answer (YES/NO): NO